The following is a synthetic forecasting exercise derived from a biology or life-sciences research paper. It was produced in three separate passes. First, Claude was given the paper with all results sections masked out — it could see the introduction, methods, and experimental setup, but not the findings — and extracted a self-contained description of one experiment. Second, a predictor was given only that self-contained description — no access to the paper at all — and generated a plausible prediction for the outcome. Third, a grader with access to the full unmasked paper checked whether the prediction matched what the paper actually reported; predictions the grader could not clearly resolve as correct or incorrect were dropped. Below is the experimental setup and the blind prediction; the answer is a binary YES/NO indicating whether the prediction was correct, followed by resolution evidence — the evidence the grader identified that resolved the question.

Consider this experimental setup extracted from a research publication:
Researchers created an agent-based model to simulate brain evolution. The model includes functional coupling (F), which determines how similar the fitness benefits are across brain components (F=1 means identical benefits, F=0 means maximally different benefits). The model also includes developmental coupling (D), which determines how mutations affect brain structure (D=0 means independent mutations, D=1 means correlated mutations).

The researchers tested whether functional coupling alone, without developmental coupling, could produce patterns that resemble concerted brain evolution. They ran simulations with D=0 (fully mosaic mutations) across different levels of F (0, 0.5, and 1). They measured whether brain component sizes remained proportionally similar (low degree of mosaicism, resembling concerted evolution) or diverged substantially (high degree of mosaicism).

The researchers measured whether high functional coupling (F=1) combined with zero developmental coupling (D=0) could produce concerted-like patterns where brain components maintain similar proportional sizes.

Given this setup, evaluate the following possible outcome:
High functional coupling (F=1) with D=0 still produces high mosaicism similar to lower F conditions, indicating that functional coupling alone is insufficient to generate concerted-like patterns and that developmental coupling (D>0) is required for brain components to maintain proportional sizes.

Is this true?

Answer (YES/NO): NO